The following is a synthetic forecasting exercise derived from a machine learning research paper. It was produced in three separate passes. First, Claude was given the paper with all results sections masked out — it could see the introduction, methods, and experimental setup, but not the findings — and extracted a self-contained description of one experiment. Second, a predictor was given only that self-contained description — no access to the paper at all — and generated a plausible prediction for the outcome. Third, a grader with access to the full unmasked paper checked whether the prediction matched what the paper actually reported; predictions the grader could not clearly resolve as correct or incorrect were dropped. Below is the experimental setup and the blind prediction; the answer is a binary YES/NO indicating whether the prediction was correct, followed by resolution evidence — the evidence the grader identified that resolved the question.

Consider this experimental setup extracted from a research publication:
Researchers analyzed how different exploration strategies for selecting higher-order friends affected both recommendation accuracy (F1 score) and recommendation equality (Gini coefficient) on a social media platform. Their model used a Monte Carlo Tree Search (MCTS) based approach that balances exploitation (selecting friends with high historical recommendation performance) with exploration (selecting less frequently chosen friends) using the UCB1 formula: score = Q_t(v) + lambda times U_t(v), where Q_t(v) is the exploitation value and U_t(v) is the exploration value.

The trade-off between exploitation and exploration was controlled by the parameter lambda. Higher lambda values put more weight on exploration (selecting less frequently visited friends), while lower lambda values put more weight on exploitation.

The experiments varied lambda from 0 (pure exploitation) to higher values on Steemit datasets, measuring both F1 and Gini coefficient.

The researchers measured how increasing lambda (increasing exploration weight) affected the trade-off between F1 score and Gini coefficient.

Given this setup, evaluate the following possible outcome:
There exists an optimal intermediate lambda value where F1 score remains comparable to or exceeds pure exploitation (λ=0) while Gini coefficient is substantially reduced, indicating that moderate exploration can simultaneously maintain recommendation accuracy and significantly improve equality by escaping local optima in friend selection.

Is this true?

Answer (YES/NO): NO